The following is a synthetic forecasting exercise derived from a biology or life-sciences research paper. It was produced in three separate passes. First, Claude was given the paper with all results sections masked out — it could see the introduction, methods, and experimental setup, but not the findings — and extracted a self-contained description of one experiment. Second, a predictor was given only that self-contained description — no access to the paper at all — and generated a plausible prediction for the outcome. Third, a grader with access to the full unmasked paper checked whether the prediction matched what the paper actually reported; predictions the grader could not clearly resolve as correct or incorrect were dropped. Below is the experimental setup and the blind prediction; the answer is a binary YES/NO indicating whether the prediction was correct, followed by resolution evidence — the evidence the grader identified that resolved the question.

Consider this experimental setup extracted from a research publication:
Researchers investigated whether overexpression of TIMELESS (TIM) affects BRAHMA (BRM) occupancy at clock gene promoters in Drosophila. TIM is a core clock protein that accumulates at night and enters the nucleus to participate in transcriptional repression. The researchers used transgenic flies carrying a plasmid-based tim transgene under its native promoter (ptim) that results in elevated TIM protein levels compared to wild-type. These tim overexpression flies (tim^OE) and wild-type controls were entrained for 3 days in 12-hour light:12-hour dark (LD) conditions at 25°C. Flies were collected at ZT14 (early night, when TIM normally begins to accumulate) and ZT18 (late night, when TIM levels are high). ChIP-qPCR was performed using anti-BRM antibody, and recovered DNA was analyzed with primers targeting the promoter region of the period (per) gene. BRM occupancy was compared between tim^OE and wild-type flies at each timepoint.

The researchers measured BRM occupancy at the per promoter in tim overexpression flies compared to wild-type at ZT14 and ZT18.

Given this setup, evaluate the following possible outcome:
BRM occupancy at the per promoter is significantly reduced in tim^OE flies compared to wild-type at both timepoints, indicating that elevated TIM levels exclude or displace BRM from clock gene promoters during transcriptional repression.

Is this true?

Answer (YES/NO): NO